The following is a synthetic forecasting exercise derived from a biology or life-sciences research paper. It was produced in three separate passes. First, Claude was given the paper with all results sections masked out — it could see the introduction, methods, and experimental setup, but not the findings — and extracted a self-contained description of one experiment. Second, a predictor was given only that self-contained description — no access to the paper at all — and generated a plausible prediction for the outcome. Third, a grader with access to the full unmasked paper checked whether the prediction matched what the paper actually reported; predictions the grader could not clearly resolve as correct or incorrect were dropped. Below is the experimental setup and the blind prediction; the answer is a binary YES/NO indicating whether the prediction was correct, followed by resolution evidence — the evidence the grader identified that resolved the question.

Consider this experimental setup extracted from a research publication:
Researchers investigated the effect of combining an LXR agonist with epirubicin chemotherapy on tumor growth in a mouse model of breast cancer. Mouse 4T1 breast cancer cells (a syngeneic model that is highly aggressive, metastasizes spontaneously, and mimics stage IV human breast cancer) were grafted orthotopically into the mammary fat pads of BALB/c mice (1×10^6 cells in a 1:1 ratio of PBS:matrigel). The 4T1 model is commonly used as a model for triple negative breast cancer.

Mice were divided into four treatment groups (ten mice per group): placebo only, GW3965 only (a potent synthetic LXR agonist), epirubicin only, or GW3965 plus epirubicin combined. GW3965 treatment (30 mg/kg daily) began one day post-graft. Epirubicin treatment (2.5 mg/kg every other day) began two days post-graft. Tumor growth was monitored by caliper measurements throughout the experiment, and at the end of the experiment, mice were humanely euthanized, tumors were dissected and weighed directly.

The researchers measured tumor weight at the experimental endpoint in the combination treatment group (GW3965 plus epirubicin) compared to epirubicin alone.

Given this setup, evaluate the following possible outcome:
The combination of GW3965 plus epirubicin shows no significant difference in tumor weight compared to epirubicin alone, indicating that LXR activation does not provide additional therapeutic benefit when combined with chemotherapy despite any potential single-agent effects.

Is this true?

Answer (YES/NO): NO